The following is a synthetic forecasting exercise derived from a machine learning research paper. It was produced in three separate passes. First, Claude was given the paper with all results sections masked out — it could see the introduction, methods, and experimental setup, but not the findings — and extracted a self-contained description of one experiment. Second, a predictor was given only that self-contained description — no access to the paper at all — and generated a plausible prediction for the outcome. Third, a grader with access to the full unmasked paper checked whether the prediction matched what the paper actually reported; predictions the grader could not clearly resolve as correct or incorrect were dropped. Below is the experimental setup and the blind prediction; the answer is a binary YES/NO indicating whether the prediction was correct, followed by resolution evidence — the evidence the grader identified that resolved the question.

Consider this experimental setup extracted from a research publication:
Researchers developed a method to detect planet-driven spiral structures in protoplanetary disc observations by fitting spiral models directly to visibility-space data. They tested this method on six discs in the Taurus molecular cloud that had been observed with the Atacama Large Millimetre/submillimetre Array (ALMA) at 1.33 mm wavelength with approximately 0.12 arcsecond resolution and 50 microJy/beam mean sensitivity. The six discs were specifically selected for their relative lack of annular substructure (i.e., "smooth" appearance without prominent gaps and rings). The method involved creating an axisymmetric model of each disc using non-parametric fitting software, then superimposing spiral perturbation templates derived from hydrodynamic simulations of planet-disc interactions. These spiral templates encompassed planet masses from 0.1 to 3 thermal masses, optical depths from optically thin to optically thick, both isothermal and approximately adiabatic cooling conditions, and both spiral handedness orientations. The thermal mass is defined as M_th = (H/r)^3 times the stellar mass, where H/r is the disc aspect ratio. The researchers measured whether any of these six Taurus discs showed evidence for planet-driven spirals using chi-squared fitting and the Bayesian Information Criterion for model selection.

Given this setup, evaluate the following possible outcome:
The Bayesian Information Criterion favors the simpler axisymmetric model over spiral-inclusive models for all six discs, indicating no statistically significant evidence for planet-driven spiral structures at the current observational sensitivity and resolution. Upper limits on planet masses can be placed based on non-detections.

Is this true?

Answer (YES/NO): NO